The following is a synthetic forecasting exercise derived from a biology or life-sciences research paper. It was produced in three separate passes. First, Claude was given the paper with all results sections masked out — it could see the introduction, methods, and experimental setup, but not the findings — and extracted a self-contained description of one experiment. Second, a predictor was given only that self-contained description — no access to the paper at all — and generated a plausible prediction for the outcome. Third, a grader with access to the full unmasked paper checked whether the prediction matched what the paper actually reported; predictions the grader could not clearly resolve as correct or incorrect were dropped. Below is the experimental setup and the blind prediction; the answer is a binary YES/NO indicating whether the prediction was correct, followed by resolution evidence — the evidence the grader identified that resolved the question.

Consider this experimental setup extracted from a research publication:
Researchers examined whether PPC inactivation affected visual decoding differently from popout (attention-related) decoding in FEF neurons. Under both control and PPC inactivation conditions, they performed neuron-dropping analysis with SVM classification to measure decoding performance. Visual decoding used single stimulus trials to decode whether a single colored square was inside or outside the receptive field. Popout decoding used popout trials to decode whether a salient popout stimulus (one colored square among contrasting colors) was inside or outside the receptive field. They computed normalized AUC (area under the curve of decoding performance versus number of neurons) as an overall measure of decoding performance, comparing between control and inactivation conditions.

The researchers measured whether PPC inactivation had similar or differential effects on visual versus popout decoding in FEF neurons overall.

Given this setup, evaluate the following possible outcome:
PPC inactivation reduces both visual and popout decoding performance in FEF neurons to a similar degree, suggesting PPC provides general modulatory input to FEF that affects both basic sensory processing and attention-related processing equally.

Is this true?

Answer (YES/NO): NO